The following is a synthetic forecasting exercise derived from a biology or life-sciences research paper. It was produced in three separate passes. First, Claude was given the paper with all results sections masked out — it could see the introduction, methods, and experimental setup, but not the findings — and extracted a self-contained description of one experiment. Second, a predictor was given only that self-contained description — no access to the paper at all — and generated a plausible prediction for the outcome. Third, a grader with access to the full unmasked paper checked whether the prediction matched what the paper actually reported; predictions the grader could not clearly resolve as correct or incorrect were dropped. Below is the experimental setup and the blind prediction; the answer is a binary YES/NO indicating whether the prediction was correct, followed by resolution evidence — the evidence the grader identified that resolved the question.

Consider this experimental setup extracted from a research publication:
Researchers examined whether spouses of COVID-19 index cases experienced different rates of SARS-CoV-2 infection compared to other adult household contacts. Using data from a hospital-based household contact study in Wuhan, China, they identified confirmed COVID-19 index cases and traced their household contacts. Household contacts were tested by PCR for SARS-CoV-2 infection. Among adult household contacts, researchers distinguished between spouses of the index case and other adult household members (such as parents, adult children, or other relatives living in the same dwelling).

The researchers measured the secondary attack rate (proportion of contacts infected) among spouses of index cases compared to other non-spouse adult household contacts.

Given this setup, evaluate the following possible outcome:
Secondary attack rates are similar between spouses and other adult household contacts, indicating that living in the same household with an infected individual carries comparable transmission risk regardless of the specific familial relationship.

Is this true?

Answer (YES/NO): NO